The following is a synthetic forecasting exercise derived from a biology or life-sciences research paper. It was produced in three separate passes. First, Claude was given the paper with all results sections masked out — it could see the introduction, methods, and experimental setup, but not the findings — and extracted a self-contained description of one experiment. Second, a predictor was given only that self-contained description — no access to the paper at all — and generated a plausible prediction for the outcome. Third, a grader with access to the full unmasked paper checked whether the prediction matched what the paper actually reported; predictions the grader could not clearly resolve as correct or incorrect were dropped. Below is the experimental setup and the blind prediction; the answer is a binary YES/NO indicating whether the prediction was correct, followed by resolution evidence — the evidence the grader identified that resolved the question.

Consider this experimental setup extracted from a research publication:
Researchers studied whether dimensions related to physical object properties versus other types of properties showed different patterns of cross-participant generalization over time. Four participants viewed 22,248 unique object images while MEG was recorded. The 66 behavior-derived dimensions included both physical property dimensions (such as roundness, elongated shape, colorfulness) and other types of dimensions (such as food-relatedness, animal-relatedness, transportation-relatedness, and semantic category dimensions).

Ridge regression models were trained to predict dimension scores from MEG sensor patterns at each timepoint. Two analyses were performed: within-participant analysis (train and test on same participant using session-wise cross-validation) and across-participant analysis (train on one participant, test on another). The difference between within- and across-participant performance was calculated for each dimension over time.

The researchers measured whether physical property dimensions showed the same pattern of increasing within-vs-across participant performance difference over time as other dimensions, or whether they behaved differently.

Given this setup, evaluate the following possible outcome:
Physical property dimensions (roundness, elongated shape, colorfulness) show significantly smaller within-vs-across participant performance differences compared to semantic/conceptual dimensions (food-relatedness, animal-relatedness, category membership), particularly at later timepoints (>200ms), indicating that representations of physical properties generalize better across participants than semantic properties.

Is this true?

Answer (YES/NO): YES